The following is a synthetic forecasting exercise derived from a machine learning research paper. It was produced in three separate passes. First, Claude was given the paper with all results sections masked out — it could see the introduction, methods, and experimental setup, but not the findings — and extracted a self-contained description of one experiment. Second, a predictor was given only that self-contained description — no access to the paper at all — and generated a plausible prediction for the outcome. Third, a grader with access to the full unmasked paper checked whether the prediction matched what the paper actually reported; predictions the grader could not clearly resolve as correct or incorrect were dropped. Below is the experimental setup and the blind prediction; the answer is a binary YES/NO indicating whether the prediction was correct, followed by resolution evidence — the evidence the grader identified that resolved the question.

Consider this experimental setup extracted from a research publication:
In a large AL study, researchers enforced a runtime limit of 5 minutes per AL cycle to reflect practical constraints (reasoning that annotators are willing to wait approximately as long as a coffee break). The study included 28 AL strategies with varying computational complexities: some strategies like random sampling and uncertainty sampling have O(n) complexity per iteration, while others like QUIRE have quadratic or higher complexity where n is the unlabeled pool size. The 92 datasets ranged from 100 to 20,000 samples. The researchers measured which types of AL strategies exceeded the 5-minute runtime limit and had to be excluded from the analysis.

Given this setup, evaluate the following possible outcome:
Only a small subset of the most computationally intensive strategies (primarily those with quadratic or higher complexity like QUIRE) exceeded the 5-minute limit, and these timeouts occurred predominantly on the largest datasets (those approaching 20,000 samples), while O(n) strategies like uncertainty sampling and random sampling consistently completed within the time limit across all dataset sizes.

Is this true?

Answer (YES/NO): YES